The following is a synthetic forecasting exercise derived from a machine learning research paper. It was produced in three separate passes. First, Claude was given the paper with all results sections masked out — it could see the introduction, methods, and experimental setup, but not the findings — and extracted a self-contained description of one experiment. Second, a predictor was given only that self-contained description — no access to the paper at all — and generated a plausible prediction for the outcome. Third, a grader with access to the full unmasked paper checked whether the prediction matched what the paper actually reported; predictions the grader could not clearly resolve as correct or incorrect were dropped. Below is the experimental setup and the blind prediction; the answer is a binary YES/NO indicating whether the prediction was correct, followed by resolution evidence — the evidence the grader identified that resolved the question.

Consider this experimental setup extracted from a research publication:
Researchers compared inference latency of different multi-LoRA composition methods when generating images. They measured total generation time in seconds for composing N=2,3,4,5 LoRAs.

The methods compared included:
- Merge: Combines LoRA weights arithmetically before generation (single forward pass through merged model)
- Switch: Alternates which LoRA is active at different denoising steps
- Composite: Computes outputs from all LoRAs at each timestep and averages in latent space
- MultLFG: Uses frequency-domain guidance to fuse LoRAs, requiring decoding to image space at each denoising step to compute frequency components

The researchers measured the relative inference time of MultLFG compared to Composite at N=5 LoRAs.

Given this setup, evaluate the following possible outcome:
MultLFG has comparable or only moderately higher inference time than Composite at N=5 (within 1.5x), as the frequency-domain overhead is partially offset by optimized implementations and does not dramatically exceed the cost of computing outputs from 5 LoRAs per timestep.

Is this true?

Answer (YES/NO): NO